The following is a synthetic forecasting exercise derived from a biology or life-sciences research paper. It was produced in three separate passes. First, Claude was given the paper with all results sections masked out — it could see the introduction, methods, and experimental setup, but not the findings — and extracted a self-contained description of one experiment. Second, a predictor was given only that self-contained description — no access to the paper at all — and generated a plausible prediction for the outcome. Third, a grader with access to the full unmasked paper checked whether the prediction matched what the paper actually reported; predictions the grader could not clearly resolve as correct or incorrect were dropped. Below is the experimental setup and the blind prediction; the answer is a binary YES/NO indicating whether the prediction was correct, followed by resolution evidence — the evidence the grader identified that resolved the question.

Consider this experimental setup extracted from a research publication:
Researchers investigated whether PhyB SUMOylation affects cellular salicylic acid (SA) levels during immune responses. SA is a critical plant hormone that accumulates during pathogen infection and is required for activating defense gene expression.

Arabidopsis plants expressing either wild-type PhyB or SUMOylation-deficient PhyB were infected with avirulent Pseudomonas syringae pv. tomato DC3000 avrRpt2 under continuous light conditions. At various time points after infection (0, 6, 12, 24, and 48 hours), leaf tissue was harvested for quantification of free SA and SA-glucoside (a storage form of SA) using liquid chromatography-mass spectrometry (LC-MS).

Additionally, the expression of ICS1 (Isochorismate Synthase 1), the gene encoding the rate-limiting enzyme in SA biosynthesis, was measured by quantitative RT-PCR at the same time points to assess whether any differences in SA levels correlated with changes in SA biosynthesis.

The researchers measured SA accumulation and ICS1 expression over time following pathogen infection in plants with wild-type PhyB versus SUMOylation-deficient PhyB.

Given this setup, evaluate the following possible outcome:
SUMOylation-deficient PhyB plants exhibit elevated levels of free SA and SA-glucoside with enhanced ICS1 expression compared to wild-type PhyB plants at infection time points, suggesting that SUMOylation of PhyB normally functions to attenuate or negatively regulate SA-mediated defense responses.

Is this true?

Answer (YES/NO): NO